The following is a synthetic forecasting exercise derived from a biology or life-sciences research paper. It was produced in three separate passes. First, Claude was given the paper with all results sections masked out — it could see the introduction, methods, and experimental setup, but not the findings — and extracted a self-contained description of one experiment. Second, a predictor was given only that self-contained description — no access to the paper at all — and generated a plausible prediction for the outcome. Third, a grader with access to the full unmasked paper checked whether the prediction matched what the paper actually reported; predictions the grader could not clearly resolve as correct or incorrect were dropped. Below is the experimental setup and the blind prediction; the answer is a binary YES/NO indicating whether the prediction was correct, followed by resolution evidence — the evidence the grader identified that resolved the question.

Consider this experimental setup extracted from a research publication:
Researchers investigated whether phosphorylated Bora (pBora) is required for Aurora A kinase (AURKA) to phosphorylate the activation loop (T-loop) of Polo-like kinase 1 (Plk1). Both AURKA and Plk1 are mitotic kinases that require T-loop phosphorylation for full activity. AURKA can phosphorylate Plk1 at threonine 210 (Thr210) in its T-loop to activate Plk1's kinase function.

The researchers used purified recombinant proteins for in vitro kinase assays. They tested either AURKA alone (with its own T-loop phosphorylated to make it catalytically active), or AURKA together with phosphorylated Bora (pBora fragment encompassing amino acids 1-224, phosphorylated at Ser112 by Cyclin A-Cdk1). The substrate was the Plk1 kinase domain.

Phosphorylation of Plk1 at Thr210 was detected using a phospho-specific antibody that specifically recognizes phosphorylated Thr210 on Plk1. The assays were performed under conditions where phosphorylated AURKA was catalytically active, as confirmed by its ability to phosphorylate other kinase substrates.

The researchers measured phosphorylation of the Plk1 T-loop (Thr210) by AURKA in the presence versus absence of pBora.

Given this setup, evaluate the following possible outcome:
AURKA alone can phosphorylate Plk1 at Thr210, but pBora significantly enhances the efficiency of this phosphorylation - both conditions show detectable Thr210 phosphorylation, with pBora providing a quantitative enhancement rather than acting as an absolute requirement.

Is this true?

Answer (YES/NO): NO